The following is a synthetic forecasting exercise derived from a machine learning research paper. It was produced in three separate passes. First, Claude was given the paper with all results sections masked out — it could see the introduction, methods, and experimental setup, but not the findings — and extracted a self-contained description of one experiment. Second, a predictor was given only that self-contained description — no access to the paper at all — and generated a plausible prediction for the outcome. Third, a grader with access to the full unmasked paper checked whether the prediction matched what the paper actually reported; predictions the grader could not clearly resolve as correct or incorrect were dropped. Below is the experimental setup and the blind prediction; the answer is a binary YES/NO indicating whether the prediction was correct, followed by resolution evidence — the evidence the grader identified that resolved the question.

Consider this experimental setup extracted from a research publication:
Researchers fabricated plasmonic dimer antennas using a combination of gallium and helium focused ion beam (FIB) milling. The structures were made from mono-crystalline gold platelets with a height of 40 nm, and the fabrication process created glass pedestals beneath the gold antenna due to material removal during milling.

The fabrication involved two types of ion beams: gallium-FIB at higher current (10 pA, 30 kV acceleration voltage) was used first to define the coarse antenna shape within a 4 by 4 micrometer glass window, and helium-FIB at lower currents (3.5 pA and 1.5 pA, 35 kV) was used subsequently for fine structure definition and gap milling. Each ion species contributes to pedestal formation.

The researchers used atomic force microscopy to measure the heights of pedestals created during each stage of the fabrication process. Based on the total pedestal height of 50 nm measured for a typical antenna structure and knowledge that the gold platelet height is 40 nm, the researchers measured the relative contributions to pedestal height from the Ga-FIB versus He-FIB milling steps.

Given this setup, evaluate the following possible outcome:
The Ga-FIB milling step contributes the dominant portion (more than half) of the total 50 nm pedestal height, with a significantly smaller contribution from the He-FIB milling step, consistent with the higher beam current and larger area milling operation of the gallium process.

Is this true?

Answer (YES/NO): NO